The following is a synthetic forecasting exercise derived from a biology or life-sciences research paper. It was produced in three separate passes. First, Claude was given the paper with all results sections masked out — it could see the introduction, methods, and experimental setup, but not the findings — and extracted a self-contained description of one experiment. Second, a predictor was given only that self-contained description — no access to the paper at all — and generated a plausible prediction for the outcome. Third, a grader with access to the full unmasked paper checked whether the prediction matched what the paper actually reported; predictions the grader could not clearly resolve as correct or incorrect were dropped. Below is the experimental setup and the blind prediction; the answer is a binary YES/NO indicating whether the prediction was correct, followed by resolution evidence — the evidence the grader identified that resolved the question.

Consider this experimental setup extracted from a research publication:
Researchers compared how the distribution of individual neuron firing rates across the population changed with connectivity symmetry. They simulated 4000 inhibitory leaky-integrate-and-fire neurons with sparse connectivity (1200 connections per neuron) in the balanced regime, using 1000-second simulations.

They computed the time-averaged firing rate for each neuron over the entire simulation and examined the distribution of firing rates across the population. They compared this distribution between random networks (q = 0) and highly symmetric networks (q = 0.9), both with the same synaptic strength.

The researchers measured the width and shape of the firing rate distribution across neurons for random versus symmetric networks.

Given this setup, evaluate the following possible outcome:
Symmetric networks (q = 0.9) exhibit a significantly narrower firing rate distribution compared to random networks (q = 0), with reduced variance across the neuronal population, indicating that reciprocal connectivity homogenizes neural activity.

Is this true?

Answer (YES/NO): NO